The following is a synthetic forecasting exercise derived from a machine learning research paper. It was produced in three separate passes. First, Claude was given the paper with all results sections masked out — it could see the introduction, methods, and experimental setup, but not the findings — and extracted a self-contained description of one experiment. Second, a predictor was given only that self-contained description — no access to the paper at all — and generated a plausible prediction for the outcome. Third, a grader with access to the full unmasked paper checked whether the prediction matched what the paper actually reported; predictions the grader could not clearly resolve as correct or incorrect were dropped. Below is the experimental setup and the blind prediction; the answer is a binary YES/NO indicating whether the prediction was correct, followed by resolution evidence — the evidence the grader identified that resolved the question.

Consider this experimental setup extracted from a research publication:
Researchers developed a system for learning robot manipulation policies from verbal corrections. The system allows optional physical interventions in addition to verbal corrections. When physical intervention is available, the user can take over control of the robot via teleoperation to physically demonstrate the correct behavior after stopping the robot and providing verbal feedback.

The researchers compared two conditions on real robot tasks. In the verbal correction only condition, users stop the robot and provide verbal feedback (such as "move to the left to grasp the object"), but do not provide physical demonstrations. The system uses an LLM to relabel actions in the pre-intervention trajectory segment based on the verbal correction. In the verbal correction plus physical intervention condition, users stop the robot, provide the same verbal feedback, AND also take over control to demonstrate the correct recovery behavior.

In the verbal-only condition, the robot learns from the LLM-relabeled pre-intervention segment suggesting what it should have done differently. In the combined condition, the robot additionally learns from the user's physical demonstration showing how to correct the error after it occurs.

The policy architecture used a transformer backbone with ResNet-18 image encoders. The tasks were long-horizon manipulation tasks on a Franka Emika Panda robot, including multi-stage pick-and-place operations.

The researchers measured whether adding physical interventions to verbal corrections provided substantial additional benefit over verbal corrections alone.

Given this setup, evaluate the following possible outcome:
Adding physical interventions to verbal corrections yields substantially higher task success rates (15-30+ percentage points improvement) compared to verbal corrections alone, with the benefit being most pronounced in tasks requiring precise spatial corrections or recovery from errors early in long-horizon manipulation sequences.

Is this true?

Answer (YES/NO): NO